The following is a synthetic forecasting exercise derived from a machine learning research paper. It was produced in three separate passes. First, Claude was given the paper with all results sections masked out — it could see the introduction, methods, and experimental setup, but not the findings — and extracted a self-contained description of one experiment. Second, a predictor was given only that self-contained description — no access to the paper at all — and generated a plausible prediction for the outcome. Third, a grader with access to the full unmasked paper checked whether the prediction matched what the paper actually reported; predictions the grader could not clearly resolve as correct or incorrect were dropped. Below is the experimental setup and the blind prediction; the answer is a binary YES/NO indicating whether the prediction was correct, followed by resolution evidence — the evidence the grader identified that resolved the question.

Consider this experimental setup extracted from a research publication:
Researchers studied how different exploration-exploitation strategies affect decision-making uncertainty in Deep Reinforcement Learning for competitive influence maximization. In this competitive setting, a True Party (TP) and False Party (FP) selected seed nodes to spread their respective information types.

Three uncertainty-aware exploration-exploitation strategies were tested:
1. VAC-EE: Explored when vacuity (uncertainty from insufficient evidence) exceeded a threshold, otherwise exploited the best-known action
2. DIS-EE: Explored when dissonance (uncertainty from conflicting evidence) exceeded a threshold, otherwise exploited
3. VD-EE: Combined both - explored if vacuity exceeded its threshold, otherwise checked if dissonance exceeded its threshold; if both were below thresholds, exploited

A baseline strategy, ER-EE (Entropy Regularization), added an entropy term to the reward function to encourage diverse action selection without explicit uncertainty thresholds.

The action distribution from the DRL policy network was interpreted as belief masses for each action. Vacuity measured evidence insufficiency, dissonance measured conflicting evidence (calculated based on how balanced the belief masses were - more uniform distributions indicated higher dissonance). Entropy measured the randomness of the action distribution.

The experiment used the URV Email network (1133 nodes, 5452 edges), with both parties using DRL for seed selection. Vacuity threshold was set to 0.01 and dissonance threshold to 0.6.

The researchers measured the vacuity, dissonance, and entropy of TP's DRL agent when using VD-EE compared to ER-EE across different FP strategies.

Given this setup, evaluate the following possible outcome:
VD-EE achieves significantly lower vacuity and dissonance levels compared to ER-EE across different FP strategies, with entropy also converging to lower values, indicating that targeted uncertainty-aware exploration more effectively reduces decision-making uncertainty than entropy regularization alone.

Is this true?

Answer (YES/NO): YES